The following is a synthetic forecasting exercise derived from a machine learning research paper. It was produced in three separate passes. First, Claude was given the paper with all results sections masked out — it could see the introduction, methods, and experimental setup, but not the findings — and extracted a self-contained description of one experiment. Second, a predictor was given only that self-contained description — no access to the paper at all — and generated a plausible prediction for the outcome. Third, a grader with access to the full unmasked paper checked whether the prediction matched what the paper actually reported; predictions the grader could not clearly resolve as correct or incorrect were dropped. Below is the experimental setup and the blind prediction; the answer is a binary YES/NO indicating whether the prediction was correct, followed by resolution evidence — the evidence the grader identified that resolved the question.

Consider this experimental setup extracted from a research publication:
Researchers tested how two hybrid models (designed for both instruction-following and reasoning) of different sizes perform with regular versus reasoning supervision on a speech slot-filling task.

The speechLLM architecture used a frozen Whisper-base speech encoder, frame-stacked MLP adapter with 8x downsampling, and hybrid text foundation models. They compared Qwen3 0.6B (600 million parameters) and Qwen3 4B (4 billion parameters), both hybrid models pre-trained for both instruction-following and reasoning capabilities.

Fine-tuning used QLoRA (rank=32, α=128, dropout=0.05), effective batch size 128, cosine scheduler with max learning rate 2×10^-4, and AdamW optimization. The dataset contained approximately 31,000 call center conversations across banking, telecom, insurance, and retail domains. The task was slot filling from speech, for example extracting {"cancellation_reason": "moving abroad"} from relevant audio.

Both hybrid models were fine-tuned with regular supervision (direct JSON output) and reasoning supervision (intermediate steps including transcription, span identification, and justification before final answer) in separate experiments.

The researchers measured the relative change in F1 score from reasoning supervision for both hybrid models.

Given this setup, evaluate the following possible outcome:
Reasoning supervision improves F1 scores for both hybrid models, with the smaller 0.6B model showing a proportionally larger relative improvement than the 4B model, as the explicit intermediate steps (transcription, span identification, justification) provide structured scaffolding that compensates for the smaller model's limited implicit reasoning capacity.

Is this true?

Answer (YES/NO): NO